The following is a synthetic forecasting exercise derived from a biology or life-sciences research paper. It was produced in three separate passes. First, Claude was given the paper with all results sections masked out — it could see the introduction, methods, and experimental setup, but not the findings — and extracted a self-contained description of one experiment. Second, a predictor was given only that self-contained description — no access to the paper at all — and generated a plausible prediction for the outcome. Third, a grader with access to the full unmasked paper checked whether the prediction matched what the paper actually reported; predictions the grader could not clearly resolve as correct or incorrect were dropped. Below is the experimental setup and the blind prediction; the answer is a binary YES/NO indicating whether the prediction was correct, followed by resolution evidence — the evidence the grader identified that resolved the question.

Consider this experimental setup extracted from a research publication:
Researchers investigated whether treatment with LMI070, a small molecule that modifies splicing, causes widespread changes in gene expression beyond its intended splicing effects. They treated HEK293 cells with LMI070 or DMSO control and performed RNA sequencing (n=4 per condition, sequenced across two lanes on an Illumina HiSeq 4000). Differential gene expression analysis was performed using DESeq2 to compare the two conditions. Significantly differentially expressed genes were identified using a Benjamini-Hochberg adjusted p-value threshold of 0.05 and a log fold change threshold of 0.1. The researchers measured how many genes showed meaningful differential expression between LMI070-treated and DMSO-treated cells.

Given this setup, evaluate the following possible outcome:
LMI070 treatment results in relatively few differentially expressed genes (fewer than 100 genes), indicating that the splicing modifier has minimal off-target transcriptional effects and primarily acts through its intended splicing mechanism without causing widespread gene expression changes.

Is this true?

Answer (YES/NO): YES